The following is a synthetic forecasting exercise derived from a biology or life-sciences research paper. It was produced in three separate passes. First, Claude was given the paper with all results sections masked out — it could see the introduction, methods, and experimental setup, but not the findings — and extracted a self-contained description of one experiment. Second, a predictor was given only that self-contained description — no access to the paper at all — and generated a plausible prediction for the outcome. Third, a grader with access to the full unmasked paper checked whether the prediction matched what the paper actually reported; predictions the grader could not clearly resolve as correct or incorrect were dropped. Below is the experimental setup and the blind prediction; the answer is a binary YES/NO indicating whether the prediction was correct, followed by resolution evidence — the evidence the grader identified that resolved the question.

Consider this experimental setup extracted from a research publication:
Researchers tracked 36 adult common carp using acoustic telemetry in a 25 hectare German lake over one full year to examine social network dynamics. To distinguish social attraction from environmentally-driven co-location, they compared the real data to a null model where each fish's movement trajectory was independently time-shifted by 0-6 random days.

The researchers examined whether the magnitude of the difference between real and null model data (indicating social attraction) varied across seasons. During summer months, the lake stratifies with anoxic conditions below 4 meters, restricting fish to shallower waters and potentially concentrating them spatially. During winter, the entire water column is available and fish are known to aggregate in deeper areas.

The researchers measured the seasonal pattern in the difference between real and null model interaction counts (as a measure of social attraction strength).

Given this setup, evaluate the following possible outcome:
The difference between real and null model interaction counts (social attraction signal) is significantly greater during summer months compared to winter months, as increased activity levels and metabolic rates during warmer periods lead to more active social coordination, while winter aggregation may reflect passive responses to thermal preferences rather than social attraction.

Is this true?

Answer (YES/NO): NO